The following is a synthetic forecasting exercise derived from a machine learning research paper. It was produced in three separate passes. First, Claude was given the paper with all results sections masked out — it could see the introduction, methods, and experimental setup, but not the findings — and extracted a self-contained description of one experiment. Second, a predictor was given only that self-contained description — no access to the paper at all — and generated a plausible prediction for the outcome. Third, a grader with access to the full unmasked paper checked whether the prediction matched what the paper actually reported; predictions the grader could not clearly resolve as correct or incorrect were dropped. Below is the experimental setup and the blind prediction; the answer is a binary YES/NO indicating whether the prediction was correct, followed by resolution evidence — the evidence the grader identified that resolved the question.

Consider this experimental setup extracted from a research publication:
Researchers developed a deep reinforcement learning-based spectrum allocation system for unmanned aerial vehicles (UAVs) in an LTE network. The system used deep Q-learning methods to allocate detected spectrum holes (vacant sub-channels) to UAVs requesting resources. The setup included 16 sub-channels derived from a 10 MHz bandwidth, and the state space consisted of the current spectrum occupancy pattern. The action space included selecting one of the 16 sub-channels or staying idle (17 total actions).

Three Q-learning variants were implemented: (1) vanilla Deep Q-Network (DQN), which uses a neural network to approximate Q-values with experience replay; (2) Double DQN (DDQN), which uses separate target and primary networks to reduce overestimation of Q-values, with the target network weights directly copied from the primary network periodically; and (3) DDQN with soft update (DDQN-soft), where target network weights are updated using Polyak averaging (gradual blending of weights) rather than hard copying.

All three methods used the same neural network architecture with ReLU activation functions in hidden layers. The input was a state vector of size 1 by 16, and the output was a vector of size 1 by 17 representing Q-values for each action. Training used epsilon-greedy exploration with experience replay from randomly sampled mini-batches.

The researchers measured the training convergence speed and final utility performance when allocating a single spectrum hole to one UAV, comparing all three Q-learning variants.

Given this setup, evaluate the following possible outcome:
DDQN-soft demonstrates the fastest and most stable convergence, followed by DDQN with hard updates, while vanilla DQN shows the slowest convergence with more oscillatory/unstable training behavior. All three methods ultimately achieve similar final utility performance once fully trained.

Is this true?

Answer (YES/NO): NO